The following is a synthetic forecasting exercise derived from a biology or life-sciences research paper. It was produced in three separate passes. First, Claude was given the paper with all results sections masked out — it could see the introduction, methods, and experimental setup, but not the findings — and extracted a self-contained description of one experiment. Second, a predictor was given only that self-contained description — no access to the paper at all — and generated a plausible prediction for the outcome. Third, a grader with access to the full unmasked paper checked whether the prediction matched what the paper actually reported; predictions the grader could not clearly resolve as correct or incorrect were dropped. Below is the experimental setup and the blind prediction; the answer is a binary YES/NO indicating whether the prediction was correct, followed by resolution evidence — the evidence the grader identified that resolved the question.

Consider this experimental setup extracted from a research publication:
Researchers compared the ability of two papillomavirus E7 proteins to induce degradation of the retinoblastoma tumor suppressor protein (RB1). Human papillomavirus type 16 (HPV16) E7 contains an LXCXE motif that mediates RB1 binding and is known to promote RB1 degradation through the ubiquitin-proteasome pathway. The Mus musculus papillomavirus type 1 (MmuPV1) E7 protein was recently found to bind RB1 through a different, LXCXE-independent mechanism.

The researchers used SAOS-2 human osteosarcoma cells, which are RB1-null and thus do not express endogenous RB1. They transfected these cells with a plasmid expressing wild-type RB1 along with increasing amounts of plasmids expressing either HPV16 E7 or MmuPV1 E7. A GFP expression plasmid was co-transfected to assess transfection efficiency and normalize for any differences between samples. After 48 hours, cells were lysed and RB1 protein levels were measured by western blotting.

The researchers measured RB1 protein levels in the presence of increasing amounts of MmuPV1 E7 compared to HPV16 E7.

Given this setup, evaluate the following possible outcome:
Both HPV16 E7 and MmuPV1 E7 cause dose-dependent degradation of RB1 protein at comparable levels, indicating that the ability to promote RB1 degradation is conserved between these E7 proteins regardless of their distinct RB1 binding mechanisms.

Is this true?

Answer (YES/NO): NO